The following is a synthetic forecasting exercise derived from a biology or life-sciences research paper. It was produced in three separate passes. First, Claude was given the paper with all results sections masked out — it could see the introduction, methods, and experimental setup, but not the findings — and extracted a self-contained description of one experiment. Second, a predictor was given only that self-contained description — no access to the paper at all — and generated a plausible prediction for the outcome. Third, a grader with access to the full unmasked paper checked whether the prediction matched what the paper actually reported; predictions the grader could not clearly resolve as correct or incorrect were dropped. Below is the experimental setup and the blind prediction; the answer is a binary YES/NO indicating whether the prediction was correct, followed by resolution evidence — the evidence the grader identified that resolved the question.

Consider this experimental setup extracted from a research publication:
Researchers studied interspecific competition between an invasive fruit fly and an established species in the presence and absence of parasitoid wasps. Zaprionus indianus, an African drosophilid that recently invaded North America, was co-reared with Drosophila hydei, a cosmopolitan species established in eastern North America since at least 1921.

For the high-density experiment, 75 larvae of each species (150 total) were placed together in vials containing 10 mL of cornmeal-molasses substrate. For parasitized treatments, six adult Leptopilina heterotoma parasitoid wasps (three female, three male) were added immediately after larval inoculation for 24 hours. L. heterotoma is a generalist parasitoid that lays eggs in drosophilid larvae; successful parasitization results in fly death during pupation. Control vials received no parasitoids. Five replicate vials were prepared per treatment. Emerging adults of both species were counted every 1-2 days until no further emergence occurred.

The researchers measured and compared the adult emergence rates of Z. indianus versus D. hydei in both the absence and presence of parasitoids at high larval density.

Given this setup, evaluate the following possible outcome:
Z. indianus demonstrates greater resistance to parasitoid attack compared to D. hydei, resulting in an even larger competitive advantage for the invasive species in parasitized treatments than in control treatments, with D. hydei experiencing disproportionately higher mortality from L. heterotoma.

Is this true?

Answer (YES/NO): NO